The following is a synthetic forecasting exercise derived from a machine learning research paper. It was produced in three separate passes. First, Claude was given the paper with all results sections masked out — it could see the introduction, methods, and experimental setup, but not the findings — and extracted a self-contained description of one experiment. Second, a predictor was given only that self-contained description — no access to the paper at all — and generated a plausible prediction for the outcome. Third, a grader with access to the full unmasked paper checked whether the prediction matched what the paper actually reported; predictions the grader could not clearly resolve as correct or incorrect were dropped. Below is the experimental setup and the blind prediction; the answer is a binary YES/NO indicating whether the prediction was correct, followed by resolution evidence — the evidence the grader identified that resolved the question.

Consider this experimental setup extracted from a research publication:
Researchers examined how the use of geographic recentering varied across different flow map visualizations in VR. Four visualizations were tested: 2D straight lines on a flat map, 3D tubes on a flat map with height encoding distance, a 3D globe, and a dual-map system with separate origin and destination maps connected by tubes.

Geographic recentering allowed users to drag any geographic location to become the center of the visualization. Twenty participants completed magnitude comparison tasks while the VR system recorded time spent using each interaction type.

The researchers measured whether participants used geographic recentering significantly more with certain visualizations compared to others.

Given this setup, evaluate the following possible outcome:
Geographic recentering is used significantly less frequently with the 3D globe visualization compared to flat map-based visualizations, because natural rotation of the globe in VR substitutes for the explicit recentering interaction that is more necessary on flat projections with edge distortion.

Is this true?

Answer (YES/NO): NO